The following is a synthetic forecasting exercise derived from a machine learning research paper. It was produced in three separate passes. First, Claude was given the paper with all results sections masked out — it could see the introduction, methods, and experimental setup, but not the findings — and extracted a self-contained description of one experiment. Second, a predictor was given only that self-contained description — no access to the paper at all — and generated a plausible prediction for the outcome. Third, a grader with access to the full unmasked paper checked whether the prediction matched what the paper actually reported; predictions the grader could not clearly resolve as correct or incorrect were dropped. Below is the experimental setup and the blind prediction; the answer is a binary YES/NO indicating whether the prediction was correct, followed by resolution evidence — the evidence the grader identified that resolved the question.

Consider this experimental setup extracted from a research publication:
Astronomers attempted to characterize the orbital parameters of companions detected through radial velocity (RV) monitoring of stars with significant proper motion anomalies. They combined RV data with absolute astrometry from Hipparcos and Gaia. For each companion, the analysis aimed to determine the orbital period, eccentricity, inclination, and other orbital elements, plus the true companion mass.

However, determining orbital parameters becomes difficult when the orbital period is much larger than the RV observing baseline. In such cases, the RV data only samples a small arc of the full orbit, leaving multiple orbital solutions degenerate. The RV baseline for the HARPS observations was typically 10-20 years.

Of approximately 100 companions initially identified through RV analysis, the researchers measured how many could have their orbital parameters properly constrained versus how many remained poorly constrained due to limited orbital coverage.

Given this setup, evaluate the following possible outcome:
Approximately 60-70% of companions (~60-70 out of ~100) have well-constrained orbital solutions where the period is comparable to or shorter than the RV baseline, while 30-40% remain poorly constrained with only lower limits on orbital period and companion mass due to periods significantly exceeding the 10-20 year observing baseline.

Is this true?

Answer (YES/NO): YES